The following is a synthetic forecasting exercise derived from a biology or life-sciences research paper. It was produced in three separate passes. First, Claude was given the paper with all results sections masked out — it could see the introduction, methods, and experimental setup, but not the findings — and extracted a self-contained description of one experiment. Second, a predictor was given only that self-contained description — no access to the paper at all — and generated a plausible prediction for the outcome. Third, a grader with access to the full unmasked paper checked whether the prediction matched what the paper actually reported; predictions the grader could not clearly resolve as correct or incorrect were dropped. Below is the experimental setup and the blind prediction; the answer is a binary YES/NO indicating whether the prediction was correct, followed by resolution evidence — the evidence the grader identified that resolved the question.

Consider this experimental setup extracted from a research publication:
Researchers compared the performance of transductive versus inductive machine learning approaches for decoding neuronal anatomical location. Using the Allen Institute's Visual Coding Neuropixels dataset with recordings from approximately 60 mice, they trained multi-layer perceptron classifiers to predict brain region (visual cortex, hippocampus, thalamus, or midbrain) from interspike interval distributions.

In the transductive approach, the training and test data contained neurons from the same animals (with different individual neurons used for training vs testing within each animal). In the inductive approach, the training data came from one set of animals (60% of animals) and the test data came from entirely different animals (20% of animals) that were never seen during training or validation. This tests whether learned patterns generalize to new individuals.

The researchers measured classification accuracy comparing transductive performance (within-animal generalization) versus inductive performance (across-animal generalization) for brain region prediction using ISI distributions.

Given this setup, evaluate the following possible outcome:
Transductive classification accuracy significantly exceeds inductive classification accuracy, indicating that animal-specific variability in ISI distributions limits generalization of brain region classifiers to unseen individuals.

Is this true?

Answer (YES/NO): NO